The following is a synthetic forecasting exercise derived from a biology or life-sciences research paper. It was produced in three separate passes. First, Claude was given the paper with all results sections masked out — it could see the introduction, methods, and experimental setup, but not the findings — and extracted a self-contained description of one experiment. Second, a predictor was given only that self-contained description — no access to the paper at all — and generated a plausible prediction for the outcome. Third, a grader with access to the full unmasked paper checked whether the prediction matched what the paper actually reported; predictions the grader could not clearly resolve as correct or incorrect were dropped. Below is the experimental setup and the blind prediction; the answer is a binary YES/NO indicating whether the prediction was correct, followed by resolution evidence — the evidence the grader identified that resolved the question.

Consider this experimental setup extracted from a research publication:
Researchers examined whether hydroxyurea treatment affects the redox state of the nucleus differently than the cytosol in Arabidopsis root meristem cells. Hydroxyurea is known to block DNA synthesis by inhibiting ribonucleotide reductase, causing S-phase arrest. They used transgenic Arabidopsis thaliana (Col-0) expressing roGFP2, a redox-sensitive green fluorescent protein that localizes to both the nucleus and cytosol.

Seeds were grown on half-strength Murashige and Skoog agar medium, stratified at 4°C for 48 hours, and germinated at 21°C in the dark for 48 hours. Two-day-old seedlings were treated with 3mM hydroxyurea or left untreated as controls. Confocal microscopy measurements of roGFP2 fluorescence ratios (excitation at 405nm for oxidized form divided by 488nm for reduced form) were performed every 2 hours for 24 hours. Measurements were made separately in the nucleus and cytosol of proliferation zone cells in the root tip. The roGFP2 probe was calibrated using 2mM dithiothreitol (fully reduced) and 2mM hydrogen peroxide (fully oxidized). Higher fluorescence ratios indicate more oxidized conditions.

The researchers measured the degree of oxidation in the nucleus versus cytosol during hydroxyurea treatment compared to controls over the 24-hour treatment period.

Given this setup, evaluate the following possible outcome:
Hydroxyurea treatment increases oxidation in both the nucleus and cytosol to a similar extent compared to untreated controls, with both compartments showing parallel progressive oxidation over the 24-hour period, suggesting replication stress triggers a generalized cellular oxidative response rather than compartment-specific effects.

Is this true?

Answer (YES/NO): NO